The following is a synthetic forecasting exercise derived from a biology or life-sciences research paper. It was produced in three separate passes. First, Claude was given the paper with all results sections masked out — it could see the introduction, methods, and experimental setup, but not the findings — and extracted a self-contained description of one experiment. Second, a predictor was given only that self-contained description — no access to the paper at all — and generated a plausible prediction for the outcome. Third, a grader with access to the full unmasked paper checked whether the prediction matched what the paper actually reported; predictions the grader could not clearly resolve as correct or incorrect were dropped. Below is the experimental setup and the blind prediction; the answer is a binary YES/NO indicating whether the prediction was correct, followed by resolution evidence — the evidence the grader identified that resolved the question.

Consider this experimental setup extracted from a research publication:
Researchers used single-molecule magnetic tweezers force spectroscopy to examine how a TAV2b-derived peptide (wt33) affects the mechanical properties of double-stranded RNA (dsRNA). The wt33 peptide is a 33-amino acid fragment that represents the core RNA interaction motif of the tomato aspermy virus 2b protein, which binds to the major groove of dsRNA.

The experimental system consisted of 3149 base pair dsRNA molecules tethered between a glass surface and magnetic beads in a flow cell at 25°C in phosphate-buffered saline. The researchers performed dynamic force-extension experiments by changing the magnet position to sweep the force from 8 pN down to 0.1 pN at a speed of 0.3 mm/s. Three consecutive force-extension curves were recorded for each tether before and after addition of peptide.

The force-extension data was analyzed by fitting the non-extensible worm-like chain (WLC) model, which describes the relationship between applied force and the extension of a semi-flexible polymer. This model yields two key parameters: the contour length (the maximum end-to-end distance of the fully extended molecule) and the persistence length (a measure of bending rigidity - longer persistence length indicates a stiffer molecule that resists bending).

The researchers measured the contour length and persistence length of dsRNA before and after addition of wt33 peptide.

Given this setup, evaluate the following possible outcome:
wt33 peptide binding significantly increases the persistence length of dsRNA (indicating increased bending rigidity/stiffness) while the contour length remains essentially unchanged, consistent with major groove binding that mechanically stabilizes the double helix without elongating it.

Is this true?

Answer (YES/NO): NO